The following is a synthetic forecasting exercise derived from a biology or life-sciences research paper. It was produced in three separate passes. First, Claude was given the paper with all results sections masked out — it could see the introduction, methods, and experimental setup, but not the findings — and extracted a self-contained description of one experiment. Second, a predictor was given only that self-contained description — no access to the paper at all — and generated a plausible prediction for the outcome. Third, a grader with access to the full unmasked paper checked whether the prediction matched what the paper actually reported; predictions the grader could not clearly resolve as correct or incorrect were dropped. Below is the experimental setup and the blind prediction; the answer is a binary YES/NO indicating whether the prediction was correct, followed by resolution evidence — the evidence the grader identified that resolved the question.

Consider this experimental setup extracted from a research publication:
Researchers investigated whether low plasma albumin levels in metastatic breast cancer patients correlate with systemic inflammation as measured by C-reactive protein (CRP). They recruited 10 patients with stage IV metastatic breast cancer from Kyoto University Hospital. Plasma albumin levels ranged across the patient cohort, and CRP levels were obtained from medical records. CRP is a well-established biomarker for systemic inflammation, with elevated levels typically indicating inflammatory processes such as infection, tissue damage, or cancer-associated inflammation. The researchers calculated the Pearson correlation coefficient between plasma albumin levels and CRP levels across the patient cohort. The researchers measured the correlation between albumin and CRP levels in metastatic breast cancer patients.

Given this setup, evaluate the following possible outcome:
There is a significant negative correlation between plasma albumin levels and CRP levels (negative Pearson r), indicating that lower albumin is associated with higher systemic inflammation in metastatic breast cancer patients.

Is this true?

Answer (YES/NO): NO